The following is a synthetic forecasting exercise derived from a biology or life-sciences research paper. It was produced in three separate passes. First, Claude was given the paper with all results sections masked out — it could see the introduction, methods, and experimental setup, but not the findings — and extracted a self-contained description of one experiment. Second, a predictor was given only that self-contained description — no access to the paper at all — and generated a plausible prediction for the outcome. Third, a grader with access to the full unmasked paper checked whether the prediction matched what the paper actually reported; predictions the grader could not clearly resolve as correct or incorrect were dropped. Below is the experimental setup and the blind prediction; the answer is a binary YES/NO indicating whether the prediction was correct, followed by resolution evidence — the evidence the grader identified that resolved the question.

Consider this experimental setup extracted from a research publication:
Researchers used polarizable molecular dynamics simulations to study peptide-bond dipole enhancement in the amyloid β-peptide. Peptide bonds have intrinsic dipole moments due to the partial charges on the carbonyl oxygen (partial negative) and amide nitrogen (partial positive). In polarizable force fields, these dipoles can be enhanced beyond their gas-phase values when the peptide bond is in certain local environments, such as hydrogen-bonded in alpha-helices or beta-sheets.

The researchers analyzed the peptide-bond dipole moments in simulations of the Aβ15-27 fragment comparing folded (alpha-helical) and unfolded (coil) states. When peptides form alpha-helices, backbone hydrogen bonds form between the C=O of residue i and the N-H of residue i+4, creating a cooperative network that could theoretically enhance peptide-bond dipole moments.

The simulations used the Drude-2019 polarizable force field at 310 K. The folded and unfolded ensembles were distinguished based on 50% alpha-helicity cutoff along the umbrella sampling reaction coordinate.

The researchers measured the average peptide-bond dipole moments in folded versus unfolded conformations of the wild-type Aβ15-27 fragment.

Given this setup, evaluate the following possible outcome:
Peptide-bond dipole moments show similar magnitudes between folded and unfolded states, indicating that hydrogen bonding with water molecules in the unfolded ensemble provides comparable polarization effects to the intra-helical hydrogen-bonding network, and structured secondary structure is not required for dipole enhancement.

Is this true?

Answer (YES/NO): NO